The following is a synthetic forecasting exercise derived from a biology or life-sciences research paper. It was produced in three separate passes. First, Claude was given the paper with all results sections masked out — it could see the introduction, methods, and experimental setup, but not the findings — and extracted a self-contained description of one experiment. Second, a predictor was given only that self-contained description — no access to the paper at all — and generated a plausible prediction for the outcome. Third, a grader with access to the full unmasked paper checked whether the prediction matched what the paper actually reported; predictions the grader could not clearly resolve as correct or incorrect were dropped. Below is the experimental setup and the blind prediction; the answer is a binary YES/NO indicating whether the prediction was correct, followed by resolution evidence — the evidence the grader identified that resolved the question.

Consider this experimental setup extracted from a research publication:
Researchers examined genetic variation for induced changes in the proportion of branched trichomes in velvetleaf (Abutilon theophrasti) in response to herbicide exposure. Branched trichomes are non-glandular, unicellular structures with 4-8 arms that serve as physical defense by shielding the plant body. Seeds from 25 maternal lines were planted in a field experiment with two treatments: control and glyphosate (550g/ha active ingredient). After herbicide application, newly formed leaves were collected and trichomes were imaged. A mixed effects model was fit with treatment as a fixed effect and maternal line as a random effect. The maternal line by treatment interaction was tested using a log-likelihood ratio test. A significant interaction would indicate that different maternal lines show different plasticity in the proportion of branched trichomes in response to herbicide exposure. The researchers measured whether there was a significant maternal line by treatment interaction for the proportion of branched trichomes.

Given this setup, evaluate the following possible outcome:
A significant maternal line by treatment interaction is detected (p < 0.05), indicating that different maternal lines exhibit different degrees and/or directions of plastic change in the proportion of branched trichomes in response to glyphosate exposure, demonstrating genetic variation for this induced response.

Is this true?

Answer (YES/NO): YES